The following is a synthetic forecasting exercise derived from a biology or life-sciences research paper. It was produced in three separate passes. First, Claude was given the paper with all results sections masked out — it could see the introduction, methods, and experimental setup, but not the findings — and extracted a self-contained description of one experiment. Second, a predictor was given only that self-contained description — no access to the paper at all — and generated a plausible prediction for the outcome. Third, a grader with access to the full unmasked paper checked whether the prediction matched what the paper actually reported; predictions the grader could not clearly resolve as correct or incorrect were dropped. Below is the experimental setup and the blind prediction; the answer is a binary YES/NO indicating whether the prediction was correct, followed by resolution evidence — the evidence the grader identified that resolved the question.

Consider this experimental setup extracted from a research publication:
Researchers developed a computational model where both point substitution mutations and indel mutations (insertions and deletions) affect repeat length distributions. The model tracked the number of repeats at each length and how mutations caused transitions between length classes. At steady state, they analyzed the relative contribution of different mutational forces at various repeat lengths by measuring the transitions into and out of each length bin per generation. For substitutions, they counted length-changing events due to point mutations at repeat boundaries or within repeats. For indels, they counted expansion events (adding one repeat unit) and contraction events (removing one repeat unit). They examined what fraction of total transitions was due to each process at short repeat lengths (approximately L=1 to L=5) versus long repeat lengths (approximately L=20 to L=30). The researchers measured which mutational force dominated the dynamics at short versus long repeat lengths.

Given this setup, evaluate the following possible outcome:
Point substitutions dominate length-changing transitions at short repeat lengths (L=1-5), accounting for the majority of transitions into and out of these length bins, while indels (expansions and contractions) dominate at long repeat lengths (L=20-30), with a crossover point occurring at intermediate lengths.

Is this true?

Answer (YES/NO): YES